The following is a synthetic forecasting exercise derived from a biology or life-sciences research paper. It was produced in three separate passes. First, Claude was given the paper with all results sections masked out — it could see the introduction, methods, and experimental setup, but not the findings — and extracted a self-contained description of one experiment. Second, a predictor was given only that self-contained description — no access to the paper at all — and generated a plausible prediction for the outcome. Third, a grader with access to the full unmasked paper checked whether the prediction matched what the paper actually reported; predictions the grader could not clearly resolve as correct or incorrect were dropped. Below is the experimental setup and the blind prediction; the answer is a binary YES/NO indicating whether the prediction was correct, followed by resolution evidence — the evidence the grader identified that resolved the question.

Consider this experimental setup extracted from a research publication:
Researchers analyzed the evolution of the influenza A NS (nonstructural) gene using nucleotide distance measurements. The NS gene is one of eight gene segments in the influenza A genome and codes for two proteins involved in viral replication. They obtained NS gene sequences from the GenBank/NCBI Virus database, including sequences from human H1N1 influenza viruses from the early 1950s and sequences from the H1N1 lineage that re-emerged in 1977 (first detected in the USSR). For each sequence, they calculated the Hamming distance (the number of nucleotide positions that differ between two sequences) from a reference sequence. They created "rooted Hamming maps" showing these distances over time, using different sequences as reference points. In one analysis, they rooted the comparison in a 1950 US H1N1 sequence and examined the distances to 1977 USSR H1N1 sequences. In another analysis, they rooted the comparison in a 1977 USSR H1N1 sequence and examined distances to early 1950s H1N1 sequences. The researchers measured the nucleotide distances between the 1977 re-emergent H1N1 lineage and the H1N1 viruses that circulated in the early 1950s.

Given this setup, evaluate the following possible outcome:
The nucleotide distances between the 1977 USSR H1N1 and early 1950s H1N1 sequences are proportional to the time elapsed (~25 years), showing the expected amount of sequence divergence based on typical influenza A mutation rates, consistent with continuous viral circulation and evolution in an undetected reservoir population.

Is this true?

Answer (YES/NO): NO